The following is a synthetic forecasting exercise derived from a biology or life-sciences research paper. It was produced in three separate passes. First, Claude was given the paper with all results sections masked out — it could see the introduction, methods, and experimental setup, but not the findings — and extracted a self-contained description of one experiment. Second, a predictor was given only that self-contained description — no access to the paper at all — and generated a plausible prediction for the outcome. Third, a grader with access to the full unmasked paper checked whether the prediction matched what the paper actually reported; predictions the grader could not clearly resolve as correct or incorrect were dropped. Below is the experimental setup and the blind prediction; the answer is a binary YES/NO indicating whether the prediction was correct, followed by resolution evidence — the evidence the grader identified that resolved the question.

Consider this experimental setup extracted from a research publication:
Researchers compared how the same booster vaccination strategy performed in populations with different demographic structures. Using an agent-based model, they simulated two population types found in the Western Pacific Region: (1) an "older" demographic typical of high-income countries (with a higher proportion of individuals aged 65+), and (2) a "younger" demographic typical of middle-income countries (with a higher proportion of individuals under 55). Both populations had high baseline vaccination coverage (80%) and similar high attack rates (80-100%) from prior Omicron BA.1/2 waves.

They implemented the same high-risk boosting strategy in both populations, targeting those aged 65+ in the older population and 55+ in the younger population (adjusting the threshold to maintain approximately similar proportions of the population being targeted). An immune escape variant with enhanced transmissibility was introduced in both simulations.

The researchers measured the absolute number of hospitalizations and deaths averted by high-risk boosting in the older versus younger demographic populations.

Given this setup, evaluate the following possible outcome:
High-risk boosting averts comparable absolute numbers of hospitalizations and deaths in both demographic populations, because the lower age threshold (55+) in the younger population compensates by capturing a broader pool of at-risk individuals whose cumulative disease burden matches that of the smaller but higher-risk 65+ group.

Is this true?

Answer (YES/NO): NO